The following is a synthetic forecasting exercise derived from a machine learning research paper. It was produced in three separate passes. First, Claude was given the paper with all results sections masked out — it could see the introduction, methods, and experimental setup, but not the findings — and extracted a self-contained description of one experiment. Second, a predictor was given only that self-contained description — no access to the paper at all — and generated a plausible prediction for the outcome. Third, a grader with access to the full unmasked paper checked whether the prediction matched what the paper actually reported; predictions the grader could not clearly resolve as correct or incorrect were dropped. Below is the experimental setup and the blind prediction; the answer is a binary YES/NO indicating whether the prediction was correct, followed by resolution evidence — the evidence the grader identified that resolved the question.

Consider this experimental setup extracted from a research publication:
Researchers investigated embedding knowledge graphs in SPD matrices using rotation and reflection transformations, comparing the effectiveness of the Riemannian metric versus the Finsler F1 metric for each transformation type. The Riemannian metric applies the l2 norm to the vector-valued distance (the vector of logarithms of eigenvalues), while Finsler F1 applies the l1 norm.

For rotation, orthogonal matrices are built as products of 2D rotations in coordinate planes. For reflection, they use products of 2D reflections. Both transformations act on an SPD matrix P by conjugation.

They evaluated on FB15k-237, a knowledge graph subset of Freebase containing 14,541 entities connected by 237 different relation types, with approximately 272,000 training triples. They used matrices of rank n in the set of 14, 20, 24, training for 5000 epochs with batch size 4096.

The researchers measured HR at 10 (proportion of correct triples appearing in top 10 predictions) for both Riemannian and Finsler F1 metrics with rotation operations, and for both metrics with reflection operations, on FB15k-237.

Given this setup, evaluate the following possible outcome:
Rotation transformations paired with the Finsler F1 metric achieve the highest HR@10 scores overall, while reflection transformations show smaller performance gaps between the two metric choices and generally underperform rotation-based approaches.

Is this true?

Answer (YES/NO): NO